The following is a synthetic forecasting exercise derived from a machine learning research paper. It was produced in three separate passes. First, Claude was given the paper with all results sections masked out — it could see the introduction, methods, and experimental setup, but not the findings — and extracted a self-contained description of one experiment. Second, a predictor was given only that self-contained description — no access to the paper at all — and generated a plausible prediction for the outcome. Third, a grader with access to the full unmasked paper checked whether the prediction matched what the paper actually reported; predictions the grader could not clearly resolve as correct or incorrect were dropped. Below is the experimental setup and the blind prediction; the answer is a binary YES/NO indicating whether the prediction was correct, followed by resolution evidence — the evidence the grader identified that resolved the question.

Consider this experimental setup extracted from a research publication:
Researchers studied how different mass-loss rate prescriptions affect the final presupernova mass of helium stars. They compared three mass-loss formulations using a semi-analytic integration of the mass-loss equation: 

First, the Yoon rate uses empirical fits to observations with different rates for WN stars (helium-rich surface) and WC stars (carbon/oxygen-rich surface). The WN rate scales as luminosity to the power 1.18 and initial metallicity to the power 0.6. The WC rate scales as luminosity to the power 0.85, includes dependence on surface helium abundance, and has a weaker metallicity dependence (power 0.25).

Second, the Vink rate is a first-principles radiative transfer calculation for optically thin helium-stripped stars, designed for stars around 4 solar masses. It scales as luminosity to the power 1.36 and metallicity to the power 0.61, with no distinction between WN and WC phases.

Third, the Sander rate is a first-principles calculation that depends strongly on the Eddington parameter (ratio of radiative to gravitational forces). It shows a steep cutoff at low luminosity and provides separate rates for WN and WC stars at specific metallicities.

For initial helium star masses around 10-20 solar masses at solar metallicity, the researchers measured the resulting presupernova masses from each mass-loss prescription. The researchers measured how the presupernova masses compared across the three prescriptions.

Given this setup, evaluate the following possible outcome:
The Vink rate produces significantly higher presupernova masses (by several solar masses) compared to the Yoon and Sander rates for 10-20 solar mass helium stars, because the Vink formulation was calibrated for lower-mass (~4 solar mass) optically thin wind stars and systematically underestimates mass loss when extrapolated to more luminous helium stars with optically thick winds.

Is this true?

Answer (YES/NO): YES